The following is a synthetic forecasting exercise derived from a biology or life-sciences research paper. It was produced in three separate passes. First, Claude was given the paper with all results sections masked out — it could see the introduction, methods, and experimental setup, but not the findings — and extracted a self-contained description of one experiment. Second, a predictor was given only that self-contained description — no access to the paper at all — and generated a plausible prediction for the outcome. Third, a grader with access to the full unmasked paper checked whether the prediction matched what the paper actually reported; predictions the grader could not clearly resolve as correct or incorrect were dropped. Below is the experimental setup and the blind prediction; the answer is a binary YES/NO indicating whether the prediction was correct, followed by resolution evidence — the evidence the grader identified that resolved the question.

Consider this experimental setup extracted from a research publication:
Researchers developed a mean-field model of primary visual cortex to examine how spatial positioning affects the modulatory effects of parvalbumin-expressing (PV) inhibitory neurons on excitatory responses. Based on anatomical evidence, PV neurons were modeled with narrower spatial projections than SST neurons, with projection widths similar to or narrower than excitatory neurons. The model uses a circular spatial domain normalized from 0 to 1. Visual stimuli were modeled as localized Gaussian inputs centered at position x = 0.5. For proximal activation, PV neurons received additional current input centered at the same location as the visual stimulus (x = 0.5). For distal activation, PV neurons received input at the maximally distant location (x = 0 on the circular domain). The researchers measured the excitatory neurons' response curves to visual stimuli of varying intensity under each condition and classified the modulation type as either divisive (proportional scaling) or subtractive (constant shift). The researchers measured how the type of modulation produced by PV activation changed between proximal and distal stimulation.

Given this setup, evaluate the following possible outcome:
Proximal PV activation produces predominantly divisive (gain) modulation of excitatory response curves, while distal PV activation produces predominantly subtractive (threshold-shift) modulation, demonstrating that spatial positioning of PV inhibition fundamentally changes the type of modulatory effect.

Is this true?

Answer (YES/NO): YES